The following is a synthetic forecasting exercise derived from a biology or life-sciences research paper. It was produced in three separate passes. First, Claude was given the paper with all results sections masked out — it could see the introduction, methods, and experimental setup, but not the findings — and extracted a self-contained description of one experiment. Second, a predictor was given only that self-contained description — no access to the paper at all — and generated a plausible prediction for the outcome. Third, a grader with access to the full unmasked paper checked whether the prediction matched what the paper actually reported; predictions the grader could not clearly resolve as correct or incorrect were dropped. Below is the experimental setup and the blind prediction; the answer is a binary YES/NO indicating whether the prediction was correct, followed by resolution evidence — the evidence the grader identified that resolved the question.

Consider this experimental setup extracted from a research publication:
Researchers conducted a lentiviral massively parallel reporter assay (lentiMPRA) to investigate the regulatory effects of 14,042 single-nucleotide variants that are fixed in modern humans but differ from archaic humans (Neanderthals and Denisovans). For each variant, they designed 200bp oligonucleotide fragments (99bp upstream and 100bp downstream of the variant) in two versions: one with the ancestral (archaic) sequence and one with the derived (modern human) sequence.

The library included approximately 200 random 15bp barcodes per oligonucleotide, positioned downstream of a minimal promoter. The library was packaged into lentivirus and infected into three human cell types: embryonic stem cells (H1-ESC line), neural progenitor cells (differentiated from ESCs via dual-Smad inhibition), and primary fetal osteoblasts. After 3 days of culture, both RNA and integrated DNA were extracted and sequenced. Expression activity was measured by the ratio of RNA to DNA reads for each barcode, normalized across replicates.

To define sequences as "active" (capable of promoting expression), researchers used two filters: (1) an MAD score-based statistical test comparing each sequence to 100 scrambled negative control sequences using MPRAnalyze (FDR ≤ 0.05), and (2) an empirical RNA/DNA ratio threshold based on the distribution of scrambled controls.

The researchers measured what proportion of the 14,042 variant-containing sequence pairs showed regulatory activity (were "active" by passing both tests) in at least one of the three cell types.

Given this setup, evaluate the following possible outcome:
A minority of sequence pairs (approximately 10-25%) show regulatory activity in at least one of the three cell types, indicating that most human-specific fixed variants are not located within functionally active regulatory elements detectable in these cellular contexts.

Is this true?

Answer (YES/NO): YES